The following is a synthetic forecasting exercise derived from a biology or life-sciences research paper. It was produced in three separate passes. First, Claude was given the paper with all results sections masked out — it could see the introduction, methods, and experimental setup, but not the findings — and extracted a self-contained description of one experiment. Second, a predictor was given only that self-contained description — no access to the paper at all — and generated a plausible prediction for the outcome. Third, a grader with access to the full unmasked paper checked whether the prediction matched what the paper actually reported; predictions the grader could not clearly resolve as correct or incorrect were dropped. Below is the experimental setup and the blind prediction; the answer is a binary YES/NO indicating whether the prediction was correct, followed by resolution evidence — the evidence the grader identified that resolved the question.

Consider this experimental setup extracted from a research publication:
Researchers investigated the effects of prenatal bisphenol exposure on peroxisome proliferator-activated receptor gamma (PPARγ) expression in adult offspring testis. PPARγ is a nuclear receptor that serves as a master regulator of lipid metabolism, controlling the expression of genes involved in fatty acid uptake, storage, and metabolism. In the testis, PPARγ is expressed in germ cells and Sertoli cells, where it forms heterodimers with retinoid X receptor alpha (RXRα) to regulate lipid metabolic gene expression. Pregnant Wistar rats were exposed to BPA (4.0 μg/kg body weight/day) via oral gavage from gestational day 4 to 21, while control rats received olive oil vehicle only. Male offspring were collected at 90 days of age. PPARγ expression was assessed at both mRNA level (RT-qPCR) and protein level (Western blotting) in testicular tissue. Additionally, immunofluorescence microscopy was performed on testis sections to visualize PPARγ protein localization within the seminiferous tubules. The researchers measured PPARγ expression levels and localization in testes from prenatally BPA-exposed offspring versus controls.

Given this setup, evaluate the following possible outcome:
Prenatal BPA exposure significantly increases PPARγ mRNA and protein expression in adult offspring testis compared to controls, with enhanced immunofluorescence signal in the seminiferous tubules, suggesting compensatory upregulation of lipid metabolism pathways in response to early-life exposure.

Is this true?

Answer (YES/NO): NO